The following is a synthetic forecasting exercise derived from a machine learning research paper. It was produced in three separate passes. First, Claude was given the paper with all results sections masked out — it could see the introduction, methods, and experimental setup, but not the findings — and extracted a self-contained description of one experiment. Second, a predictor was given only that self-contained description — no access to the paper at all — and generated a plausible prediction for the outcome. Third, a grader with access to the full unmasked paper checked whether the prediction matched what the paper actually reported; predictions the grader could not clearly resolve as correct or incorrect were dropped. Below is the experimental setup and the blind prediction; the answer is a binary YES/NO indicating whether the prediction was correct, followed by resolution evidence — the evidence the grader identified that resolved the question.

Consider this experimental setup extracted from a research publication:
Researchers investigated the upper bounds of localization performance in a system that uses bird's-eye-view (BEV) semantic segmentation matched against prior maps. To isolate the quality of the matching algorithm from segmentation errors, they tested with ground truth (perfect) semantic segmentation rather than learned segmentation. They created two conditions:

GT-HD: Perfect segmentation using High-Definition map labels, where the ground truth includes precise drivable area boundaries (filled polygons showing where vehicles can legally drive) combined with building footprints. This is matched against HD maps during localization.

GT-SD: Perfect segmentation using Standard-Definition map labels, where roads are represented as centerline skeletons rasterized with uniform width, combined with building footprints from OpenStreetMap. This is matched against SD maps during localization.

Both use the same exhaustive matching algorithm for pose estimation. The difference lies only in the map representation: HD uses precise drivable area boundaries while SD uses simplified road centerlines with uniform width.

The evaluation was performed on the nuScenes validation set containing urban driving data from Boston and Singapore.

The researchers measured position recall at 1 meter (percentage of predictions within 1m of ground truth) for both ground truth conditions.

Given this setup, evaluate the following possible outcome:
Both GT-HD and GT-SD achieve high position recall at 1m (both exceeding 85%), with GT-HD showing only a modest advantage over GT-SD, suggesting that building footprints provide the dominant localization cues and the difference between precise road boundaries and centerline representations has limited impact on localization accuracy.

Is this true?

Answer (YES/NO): NO